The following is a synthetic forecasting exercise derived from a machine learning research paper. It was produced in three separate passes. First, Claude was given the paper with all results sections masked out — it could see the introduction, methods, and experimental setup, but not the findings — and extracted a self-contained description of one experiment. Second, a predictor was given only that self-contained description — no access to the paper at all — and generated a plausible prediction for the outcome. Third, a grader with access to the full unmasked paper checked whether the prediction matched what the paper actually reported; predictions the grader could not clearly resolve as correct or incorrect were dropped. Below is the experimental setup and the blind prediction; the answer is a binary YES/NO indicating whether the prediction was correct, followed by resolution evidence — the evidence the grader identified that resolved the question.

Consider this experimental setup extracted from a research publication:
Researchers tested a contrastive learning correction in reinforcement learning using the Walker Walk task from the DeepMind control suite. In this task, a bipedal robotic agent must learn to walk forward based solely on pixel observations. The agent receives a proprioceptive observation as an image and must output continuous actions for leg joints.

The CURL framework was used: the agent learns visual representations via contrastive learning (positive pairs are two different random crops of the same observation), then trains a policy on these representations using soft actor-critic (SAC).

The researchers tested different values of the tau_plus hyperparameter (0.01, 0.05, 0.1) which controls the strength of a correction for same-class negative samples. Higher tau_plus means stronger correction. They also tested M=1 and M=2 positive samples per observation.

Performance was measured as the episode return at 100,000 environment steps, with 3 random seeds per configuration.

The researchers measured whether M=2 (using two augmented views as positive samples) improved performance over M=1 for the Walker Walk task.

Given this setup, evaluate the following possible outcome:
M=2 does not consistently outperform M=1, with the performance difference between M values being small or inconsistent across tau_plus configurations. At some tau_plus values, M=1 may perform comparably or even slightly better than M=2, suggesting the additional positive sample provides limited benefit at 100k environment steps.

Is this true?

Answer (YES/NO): NO